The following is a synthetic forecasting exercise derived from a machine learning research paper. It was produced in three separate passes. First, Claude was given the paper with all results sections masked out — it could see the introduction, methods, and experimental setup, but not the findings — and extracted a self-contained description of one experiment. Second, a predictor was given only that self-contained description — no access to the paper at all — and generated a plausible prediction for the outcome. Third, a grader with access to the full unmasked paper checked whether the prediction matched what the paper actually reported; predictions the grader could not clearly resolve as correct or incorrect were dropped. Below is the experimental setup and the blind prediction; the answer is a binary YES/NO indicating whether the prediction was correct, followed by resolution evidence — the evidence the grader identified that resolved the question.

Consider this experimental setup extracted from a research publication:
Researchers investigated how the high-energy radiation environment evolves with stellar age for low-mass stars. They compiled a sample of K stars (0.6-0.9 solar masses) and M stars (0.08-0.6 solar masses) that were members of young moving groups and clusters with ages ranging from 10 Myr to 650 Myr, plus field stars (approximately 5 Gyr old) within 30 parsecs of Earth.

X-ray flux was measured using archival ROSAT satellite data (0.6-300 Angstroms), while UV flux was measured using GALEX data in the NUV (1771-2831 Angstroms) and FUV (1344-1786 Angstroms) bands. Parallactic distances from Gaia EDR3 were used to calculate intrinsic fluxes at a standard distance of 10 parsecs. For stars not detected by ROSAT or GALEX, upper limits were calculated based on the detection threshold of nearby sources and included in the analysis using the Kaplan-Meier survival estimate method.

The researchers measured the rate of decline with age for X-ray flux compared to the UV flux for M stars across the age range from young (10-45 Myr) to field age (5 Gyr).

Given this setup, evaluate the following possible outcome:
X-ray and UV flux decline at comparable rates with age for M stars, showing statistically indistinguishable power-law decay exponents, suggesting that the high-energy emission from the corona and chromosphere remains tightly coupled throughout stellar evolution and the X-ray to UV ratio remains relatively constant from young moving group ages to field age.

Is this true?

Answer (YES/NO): NO